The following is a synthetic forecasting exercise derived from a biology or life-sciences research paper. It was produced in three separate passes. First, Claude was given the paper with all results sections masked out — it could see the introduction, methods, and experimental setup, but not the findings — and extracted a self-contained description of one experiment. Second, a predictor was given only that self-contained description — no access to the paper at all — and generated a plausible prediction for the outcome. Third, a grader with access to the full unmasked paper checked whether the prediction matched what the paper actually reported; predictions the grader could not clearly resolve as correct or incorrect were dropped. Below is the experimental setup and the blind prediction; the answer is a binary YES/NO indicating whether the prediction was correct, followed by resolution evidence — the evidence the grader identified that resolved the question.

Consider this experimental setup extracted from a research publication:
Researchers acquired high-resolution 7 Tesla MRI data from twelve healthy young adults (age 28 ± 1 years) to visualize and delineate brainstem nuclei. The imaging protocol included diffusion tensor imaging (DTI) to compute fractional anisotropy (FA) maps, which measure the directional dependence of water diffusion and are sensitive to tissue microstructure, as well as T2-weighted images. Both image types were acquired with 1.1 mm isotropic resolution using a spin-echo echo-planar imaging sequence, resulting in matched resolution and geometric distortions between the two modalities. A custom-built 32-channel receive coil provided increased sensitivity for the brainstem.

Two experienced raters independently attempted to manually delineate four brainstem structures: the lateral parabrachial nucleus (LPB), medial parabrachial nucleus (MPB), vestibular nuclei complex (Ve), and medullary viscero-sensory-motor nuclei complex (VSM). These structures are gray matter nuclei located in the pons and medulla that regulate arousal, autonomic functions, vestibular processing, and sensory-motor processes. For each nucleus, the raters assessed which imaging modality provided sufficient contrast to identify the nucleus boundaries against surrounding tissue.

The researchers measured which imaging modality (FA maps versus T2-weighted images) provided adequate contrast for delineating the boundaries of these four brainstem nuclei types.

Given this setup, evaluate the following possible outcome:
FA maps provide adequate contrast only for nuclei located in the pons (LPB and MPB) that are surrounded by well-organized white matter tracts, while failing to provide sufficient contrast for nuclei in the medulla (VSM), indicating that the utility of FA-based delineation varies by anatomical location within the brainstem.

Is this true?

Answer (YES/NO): NO